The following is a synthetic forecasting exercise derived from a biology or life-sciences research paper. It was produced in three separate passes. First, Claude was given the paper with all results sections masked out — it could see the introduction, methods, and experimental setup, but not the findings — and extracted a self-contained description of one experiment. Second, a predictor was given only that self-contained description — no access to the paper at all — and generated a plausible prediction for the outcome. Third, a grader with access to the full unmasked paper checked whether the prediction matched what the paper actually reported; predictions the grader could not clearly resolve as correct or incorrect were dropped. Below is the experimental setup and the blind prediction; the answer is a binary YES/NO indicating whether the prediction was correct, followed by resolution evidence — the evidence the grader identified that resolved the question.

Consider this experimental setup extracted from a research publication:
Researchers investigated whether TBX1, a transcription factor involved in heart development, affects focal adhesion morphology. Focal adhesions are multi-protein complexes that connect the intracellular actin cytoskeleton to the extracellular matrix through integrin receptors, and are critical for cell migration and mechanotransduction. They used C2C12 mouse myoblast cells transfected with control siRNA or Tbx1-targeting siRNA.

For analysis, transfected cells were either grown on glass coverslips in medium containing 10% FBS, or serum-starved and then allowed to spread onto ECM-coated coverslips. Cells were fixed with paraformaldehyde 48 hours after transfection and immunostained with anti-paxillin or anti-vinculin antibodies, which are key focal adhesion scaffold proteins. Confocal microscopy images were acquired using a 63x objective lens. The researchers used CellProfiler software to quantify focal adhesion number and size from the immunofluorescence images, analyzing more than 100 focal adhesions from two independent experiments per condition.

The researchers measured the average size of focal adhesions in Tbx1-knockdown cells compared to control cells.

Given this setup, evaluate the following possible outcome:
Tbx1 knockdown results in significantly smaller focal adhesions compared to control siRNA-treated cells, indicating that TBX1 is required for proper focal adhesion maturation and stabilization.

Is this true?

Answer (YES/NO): YES